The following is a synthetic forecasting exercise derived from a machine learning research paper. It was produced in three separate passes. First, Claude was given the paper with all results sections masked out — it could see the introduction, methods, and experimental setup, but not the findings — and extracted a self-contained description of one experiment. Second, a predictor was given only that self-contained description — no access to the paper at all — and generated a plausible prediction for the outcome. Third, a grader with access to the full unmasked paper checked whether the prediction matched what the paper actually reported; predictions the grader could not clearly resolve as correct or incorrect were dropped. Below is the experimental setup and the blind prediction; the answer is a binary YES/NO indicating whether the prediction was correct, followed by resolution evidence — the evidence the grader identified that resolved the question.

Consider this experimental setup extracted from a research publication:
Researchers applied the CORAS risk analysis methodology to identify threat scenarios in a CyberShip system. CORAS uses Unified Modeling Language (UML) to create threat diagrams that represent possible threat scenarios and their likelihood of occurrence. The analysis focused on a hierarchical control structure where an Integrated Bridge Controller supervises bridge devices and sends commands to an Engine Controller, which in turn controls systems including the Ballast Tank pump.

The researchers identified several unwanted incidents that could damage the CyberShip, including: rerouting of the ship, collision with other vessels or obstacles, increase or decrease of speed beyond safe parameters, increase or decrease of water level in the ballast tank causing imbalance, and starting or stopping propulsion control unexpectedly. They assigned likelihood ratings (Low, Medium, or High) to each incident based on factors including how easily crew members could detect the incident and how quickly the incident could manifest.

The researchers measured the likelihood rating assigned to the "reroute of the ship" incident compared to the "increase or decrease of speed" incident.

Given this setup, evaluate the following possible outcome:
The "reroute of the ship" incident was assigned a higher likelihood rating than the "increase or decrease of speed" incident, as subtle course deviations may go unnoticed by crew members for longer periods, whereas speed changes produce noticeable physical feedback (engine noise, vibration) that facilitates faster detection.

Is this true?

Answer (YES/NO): NO